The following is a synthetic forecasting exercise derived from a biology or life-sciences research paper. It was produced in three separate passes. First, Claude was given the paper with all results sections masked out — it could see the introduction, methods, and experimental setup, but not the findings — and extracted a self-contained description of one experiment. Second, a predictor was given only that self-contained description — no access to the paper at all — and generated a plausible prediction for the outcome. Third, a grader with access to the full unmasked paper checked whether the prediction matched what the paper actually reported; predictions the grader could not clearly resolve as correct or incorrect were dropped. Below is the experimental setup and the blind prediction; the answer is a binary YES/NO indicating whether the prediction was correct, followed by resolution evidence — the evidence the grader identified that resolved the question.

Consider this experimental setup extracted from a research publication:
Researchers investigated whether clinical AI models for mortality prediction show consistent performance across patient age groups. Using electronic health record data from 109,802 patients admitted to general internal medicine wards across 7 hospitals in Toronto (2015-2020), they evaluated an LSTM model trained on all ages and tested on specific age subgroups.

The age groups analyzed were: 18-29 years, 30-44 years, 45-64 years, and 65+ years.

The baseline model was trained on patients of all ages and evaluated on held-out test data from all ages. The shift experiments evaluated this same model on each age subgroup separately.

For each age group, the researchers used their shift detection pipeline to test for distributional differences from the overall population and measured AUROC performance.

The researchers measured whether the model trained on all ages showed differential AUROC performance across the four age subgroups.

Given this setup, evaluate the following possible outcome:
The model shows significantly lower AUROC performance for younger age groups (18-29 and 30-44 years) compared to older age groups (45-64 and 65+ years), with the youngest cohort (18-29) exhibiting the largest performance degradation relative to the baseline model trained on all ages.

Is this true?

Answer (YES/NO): NO